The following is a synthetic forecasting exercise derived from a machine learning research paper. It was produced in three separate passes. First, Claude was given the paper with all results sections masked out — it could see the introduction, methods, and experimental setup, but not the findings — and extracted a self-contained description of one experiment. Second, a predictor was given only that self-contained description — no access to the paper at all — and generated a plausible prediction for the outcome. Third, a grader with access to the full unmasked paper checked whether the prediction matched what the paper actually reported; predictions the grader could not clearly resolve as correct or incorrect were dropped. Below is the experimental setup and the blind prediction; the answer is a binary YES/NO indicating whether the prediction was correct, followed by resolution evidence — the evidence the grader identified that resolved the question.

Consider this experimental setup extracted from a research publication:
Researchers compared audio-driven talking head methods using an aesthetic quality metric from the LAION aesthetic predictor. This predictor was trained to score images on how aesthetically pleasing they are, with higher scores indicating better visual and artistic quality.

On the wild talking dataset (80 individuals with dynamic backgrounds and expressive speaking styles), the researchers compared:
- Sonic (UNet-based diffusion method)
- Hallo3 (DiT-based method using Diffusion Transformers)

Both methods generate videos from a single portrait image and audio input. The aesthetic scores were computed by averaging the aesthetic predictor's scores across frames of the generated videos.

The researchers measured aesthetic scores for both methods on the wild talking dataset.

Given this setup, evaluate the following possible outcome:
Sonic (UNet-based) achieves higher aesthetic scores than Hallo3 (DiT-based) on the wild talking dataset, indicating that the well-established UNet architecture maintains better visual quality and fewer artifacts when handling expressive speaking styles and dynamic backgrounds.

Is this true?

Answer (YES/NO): YES